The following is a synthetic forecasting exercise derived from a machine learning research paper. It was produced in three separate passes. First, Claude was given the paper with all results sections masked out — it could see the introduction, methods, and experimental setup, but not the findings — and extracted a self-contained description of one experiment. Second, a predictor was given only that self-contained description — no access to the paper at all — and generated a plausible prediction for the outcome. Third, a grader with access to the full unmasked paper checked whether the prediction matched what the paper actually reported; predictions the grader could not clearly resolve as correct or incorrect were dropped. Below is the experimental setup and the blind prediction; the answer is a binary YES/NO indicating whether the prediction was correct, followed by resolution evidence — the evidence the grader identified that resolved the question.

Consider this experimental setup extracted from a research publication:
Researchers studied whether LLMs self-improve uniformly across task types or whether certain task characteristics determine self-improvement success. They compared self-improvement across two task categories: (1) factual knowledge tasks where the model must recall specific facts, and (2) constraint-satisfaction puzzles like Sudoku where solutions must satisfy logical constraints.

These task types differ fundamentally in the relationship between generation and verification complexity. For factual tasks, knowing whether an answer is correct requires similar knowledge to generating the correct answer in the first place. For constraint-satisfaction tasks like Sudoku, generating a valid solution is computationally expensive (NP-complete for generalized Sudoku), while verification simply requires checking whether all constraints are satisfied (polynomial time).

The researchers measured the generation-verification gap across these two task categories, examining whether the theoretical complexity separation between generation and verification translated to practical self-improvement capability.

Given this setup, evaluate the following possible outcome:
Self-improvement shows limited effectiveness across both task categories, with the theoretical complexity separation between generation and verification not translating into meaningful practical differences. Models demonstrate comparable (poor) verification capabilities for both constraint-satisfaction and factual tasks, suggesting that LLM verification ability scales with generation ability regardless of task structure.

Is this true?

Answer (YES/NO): NO